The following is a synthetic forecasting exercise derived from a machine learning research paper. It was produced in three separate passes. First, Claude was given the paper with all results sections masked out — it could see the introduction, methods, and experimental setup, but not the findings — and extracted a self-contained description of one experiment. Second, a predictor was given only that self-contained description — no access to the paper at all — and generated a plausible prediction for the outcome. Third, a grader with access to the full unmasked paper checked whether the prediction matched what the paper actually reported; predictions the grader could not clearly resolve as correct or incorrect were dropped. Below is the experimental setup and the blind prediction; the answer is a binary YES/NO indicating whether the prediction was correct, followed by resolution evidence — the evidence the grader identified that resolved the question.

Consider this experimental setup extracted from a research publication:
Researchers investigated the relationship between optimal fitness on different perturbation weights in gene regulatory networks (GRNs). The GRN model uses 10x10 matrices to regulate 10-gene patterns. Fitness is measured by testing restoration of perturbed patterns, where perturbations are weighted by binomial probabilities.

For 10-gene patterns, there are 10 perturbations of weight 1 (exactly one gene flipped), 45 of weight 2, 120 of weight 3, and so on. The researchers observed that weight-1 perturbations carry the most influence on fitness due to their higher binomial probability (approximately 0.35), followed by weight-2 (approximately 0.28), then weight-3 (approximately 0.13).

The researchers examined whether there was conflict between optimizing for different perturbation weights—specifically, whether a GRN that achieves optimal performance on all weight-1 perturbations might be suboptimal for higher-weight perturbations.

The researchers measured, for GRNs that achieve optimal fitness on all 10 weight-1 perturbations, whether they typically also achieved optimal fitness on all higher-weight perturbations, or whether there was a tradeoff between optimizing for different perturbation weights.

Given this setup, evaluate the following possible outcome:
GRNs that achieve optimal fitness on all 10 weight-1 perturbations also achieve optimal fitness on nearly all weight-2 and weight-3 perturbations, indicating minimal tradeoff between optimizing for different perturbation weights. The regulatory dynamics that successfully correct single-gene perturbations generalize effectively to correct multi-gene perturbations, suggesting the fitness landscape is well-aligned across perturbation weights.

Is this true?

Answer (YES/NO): YES